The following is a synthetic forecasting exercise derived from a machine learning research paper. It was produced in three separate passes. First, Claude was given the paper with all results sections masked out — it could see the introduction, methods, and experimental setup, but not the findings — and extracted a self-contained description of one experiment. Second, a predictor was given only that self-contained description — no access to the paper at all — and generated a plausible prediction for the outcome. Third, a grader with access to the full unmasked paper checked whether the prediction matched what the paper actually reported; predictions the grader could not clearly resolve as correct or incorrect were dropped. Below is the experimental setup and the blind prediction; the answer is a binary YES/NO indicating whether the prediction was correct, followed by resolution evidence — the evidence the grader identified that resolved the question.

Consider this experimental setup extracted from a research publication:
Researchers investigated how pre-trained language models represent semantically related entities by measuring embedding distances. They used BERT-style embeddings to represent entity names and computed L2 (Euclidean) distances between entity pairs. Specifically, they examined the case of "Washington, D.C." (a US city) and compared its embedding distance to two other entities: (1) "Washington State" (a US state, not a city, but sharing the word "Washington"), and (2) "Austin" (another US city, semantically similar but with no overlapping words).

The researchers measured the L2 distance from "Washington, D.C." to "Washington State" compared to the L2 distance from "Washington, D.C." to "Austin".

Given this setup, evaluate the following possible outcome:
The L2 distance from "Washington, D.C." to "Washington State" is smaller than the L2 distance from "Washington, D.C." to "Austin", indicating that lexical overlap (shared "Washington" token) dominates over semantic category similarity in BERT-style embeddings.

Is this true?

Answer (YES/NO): YES